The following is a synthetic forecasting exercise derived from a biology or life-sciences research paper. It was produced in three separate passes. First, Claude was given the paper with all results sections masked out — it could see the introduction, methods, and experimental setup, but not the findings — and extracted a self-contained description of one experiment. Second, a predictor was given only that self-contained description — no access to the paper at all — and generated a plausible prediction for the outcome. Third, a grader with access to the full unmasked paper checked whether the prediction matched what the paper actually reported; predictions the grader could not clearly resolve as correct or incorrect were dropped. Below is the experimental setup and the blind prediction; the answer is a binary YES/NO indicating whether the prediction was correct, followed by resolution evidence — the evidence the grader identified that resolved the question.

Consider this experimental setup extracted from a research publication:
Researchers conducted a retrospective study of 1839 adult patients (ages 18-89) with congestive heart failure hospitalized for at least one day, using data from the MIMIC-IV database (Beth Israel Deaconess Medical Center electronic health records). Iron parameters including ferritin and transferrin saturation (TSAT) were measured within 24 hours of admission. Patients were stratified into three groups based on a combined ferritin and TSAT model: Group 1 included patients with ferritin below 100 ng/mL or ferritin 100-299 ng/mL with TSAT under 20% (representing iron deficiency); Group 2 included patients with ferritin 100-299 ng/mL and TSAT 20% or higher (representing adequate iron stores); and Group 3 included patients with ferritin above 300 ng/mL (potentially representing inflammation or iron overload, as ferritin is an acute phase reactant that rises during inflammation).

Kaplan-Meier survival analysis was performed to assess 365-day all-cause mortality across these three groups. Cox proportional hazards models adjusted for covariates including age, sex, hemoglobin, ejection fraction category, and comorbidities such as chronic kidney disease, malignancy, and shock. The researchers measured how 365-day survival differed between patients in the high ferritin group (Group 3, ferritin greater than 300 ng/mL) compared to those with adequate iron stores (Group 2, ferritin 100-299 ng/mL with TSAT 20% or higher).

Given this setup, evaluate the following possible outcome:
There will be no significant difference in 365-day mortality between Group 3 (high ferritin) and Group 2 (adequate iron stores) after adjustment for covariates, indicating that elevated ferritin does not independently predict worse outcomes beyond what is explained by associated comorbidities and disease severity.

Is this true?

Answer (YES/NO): NO